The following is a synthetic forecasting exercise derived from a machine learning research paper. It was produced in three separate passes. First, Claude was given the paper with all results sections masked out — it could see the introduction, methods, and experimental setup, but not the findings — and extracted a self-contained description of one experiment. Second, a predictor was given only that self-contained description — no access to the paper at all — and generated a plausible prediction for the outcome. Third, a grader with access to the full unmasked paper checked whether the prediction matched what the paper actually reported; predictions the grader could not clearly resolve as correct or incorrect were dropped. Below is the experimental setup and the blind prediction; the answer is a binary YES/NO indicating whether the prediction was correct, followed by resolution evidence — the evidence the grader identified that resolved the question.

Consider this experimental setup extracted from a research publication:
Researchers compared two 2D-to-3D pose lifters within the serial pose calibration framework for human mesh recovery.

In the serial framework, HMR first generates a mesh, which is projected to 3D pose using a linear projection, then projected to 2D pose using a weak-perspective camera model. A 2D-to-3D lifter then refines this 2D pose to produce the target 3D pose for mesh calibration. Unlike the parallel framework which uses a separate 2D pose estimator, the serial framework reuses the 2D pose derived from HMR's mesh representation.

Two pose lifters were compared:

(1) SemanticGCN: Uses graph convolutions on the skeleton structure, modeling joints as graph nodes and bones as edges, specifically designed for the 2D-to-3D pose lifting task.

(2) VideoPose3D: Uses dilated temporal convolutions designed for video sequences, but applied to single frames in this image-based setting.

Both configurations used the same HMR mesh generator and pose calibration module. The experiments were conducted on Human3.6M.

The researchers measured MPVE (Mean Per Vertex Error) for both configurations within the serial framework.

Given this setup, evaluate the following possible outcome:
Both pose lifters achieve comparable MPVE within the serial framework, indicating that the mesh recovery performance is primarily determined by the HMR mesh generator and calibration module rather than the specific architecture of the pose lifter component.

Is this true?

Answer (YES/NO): NO